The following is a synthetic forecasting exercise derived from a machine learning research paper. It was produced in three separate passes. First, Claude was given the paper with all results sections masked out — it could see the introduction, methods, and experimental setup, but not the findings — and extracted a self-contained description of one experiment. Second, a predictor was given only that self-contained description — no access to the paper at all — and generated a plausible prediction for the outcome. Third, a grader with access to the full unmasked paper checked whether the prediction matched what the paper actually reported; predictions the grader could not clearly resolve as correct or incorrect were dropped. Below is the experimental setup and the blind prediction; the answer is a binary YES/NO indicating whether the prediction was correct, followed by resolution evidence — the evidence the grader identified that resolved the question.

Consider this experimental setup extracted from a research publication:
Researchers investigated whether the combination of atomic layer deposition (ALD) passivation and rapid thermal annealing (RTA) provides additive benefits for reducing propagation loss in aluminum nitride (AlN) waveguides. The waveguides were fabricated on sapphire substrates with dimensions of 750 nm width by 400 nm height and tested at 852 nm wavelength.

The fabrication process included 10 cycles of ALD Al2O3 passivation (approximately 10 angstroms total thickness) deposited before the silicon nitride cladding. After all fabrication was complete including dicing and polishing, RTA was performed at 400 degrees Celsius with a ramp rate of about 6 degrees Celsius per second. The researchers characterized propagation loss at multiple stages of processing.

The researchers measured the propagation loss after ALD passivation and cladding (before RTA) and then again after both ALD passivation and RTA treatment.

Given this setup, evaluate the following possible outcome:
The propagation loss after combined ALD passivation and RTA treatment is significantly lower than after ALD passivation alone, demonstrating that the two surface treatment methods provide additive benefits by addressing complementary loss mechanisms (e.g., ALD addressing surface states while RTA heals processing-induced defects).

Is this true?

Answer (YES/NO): YES